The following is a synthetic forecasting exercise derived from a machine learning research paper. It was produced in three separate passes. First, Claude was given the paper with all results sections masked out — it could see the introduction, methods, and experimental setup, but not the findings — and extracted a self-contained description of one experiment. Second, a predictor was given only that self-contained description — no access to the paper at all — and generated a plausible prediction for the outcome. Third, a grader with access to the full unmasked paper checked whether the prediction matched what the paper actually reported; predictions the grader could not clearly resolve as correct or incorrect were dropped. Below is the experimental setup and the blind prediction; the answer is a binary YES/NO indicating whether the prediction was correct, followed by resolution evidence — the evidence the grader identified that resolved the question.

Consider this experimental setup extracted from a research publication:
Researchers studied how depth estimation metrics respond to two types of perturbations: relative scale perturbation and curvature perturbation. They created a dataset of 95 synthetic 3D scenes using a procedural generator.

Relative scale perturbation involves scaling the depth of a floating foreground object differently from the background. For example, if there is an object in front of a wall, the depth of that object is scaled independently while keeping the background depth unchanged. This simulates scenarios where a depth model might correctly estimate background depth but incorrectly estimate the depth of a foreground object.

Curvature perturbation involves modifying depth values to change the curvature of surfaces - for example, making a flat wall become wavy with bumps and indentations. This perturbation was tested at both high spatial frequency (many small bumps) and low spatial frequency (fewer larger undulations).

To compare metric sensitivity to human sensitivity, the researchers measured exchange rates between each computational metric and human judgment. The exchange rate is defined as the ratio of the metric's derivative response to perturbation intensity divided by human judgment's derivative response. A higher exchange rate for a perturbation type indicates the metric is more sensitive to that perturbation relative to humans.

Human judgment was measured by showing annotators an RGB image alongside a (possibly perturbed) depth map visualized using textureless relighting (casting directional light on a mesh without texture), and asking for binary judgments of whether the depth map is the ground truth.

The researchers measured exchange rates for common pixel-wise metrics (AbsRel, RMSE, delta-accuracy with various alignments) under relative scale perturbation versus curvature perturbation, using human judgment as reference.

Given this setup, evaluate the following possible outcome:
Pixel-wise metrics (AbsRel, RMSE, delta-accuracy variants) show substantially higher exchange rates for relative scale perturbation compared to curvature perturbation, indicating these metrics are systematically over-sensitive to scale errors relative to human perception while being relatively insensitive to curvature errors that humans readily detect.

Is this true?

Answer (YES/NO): YES